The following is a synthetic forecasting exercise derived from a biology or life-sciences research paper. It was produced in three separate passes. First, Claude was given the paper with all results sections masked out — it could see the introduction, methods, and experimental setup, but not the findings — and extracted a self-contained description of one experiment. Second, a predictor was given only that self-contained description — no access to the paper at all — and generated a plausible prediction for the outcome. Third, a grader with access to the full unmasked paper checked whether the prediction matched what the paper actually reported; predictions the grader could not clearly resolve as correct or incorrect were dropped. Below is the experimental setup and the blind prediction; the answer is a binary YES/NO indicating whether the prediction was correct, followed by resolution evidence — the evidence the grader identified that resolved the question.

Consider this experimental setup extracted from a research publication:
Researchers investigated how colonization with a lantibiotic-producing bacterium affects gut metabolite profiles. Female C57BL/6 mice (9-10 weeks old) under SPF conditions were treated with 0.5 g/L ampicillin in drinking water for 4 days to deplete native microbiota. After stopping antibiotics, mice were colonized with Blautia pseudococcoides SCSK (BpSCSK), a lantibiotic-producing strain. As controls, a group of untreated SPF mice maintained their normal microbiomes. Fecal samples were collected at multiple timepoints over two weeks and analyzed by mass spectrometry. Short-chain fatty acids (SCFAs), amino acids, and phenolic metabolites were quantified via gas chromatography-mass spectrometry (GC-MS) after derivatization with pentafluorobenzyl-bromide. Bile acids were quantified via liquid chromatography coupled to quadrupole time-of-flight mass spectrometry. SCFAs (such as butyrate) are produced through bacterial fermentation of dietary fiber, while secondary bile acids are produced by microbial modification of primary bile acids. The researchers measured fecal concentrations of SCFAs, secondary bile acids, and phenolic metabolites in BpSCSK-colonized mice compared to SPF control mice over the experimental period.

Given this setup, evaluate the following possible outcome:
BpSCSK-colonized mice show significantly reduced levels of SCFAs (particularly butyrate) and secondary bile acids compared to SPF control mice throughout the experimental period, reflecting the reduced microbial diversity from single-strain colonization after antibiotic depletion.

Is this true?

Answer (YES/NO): YES